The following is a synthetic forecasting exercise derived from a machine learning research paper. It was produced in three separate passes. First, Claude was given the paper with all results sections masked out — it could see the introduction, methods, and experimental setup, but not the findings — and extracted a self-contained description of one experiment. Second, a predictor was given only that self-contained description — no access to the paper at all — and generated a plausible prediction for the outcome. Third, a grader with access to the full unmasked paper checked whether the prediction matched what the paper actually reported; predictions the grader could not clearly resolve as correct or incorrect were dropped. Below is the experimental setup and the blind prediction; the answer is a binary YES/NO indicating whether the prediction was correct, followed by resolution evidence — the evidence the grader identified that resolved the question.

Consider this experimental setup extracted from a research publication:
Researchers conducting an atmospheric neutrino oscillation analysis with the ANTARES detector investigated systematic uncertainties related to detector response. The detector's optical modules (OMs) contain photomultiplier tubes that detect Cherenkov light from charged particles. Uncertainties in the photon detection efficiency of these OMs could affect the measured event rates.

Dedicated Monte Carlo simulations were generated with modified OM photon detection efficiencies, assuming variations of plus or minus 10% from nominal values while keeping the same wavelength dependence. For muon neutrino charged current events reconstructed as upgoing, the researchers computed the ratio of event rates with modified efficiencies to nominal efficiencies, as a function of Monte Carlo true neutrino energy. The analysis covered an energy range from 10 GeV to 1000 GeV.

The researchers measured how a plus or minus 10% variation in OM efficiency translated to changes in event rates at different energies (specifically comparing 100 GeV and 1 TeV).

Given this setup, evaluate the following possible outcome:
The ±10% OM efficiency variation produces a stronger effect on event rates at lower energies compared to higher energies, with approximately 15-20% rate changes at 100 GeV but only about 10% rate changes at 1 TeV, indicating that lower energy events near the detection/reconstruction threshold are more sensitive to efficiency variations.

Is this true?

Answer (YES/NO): YES